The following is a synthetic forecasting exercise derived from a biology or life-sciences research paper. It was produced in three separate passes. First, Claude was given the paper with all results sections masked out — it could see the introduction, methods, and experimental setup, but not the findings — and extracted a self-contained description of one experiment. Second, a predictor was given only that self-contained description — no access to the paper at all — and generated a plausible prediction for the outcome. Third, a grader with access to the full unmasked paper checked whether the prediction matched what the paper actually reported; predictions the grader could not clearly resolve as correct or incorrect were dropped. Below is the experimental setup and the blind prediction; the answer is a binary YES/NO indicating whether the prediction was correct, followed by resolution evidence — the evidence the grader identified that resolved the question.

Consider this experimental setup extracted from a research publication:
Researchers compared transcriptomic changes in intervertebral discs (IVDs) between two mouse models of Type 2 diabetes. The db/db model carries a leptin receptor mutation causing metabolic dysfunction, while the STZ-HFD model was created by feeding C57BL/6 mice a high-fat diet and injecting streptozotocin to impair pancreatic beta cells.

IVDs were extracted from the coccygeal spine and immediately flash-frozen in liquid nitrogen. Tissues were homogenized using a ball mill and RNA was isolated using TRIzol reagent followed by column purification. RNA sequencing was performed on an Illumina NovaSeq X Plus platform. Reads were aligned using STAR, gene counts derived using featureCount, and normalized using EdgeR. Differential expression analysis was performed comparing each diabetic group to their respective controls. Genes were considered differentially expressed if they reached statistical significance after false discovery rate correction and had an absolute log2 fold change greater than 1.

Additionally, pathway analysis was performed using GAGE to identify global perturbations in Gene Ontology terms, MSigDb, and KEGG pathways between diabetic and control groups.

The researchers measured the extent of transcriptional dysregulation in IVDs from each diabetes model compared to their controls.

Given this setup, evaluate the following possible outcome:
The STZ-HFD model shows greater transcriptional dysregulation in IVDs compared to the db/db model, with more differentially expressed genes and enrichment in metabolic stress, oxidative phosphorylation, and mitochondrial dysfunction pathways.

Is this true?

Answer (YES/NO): NO